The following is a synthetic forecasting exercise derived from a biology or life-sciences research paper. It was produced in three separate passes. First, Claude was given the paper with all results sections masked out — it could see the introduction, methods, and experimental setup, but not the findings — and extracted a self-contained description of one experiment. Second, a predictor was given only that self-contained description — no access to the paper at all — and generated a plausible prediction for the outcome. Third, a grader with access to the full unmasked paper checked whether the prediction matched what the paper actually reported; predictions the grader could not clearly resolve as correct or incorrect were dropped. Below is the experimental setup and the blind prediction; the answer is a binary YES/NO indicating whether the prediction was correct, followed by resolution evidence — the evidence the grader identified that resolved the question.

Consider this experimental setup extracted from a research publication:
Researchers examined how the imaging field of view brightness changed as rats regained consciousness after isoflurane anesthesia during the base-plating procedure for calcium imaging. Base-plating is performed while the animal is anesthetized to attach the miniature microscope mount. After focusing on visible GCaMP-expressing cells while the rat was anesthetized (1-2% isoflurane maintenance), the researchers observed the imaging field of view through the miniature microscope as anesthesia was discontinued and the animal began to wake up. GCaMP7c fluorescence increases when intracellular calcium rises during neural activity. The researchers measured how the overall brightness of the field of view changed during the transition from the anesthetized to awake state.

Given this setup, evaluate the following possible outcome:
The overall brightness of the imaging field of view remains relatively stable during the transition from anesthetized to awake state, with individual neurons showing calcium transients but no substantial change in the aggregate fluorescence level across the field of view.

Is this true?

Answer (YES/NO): NO